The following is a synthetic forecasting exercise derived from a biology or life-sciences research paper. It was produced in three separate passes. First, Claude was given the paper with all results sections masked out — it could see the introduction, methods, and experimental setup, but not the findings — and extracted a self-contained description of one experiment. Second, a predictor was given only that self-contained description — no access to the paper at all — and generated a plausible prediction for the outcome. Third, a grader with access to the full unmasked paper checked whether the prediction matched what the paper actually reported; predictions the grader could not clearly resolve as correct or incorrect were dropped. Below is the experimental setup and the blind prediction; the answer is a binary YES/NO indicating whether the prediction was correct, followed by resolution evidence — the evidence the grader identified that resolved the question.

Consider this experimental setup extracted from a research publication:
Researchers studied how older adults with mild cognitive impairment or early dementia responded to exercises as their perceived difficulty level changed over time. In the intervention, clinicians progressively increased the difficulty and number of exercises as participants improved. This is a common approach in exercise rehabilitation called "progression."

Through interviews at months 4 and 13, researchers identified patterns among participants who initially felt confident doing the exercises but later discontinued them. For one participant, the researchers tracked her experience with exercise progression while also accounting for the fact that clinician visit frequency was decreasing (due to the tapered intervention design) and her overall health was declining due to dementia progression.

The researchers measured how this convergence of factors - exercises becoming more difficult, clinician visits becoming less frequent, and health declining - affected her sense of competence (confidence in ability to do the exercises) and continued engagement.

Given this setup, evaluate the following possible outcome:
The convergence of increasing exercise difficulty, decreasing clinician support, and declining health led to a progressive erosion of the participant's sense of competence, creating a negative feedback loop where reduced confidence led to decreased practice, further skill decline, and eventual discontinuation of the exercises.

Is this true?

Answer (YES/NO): NO